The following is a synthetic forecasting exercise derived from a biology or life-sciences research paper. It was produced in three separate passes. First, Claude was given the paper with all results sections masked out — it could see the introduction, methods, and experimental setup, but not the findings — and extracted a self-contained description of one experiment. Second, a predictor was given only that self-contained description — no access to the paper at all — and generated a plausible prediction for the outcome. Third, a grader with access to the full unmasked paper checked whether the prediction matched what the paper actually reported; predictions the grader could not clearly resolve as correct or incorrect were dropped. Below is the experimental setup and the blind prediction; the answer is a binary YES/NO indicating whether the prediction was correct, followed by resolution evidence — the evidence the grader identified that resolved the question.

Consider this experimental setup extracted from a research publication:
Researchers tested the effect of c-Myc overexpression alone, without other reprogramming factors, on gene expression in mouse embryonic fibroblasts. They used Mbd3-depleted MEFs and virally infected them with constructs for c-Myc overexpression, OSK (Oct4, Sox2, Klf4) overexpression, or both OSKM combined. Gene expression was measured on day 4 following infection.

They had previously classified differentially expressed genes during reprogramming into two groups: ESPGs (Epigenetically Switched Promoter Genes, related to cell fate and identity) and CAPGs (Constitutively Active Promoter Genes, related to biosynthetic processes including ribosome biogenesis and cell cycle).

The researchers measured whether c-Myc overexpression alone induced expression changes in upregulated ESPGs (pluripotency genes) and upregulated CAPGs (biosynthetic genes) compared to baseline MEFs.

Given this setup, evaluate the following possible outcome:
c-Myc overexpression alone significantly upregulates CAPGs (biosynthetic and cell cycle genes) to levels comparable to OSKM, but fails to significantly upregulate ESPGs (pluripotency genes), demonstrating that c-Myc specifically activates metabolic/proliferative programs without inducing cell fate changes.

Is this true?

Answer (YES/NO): YES